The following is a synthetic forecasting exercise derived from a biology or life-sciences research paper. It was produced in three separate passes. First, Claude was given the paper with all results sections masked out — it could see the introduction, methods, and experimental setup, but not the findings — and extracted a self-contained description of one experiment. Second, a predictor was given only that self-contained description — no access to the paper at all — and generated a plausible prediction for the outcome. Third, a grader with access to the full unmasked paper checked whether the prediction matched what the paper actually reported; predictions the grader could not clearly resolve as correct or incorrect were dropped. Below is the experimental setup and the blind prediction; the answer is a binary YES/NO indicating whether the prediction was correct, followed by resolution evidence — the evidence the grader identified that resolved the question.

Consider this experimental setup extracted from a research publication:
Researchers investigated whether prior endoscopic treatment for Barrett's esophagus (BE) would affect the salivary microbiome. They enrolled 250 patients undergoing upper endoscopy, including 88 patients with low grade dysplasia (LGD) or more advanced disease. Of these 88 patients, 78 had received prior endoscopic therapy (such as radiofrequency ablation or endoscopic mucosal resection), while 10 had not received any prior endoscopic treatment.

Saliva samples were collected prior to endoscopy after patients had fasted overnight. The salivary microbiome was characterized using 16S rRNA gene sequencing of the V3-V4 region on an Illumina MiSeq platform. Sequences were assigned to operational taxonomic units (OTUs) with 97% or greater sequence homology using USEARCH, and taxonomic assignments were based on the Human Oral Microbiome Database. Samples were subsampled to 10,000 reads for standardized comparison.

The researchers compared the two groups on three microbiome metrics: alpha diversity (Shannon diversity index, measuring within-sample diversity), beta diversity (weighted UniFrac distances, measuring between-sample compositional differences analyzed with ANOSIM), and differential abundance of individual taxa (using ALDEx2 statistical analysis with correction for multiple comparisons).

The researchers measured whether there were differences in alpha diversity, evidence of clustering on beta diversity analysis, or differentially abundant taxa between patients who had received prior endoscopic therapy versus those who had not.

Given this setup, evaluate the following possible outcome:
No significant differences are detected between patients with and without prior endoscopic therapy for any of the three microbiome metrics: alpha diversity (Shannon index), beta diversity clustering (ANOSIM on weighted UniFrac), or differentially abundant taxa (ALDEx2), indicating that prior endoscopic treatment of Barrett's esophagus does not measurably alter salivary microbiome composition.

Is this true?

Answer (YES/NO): YES